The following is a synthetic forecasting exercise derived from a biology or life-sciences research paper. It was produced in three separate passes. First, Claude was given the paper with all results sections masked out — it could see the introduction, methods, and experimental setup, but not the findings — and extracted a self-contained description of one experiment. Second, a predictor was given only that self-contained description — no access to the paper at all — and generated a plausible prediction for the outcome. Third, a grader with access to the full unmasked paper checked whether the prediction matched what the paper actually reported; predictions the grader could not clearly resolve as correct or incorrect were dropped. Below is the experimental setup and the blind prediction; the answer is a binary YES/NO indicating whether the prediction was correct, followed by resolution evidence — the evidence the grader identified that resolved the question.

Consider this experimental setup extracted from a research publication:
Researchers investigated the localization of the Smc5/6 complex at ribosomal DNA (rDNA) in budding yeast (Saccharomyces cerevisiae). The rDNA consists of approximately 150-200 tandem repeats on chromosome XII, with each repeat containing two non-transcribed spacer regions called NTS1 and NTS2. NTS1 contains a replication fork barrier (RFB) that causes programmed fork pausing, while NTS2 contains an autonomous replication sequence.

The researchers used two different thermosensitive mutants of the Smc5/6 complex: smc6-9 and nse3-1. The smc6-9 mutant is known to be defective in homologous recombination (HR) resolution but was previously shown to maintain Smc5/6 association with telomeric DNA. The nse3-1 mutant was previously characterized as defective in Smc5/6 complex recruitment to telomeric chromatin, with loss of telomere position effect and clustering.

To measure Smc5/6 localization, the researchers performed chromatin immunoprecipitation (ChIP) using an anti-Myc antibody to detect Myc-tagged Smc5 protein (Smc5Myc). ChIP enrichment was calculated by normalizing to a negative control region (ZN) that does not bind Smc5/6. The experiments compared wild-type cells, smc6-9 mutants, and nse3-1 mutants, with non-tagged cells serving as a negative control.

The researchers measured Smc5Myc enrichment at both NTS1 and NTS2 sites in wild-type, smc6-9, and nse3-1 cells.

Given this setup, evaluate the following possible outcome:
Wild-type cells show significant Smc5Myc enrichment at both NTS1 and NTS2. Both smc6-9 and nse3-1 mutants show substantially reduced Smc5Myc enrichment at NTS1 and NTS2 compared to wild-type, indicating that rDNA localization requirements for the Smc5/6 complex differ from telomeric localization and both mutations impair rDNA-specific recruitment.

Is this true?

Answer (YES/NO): NO